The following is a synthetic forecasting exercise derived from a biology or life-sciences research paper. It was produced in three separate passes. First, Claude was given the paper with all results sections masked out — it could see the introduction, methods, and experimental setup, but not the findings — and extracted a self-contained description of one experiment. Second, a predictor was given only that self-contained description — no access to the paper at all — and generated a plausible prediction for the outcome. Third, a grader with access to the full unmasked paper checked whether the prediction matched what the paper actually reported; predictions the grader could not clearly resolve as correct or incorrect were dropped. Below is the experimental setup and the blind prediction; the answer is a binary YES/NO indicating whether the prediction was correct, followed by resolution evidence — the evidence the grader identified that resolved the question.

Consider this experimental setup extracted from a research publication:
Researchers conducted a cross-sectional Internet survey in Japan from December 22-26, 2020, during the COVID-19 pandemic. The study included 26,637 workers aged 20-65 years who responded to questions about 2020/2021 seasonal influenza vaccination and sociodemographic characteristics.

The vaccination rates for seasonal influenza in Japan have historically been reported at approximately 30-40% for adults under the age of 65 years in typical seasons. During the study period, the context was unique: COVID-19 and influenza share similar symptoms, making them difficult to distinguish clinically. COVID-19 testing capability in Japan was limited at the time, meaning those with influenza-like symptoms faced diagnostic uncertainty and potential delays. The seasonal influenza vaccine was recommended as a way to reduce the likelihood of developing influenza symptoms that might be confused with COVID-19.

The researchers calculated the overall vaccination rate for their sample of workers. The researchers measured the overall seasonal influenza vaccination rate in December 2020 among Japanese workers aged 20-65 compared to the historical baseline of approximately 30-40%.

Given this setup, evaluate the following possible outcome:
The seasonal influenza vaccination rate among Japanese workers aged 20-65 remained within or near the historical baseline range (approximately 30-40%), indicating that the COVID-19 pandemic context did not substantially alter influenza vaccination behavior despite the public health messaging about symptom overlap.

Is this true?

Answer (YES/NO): NO